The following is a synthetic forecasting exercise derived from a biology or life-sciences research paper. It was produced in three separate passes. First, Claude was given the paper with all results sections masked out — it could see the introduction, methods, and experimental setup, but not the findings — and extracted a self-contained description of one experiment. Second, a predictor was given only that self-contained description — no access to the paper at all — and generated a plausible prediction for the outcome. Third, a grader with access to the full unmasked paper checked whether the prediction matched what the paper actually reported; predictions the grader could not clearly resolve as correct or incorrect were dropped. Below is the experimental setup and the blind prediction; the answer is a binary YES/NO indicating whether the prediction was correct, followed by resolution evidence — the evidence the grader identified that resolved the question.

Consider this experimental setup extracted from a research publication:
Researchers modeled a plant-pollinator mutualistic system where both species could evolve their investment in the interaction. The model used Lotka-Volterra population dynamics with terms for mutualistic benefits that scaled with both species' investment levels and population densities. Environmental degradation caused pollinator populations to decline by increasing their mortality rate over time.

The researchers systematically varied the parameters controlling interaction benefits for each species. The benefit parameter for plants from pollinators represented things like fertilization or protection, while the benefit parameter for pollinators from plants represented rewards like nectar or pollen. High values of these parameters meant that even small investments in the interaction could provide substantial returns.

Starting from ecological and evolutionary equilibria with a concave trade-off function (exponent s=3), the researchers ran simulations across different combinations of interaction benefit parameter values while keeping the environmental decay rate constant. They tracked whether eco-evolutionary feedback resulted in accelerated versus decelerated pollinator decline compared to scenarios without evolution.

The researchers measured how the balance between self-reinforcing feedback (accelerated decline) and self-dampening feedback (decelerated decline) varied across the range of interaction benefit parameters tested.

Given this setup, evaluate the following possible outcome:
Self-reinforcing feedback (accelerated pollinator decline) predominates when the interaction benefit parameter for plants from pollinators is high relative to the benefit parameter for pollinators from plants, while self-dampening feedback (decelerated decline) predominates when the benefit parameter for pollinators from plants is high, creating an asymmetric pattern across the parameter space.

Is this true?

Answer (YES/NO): NO